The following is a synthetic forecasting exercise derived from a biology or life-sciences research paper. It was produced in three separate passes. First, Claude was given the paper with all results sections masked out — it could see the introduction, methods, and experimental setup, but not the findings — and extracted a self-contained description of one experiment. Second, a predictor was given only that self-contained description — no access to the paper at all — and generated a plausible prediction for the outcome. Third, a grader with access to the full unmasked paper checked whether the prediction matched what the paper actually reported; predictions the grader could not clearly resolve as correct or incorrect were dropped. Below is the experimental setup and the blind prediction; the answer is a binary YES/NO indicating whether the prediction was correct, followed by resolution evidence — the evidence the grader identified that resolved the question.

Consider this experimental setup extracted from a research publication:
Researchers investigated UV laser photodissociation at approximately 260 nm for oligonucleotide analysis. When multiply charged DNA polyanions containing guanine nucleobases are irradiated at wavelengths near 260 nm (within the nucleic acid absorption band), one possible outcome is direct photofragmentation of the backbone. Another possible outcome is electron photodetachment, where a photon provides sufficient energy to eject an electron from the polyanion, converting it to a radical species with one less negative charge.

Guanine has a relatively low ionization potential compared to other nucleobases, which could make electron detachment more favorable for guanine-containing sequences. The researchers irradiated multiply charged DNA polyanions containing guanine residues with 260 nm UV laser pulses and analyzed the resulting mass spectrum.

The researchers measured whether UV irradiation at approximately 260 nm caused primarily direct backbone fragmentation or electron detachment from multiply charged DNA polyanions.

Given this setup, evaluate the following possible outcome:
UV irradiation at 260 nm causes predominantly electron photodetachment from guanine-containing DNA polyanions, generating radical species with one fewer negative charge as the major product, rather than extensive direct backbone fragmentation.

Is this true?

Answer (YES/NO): YES